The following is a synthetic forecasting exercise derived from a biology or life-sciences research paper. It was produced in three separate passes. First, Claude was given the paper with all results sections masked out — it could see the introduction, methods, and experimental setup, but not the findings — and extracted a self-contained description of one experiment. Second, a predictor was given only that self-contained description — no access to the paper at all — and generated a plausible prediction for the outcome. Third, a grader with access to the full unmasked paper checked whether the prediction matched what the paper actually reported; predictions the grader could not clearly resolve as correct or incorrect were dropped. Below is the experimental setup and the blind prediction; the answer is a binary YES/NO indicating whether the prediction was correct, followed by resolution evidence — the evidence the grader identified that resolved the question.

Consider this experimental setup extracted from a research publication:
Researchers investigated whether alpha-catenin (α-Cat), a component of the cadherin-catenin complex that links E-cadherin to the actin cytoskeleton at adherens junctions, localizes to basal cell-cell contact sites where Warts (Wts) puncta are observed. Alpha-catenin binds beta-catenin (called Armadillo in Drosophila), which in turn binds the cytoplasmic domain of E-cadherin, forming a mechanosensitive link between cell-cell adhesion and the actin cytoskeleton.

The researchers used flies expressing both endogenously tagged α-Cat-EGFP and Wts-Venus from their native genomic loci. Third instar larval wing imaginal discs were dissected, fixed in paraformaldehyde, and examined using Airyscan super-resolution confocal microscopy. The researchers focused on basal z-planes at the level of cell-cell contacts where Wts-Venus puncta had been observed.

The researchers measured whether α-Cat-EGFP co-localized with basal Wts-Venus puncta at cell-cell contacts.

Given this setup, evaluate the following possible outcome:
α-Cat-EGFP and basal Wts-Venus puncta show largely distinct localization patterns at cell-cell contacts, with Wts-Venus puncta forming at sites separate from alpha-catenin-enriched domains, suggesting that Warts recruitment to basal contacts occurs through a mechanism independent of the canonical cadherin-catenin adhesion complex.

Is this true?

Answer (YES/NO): NO